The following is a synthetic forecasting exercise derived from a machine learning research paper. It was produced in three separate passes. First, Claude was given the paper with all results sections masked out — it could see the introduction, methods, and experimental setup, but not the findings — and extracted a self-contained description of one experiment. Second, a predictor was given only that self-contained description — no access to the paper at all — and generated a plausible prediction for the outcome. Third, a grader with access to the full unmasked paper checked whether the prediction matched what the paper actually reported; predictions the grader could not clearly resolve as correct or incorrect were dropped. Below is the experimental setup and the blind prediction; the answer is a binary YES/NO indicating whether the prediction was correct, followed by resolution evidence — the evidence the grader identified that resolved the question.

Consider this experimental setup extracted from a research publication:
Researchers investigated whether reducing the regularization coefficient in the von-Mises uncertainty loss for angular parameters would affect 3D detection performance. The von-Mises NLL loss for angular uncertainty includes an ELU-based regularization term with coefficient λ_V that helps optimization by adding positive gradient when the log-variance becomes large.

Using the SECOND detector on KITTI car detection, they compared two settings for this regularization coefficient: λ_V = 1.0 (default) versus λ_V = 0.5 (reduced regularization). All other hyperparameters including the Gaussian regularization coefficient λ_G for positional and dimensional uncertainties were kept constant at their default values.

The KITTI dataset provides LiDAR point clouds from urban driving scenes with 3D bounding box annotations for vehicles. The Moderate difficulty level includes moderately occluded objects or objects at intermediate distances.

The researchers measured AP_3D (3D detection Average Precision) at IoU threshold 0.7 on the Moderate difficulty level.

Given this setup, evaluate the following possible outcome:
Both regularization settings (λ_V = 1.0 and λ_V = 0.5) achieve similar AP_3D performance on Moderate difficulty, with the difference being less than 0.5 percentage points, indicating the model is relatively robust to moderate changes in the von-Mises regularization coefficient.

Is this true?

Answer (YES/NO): YES